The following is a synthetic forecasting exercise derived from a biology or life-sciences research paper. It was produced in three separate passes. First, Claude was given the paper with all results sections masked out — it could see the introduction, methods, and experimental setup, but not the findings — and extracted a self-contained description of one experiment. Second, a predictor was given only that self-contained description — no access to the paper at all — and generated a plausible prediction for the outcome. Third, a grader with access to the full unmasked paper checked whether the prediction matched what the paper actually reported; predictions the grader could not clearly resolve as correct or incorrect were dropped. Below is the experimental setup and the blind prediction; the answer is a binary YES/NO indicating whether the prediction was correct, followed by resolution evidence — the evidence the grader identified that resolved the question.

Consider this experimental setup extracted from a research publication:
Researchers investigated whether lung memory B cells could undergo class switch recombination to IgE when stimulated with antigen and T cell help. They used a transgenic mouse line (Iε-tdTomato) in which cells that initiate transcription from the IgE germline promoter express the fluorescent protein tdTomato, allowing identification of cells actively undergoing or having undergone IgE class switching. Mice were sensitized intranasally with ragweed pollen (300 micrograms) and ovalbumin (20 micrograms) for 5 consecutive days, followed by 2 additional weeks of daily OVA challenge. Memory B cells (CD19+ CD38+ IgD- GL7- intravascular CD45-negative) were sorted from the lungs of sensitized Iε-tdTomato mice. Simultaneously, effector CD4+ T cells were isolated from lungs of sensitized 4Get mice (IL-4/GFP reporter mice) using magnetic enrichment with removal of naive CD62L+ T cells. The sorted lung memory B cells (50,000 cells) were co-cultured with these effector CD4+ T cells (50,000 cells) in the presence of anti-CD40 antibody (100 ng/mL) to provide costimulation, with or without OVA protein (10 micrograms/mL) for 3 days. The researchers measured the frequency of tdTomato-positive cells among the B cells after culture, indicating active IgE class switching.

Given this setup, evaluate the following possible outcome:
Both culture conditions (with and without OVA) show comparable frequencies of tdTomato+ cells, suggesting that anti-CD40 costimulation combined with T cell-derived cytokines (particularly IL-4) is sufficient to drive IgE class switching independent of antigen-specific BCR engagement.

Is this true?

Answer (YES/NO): NO